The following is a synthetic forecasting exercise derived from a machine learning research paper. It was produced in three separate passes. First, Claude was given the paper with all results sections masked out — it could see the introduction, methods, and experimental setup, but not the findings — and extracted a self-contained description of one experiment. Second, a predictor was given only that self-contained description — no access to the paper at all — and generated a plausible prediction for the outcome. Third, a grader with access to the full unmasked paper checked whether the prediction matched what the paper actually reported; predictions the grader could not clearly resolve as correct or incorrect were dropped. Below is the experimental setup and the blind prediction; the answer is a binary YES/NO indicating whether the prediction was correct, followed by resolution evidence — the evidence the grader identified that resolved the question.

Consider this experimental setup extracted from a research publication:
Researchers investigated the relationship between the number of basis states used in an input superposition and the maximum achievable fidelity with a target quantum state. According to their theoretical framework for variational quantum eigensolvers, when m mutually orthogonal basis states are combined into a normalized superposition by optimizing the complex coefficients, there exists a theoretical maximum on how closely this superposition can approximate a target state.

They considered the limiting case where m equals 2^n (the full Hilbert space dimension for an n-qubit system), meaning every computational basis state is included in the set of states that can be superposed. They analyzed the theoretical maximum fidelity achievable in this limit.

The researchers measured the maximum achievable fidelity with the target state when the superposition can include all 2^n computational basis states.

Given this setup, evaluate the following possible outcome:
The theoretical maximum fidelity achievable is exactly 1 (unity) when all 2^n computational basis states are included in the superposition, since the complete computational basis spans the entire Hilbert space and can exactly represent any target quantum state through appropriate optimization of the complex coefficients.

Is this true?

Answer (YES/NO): YES